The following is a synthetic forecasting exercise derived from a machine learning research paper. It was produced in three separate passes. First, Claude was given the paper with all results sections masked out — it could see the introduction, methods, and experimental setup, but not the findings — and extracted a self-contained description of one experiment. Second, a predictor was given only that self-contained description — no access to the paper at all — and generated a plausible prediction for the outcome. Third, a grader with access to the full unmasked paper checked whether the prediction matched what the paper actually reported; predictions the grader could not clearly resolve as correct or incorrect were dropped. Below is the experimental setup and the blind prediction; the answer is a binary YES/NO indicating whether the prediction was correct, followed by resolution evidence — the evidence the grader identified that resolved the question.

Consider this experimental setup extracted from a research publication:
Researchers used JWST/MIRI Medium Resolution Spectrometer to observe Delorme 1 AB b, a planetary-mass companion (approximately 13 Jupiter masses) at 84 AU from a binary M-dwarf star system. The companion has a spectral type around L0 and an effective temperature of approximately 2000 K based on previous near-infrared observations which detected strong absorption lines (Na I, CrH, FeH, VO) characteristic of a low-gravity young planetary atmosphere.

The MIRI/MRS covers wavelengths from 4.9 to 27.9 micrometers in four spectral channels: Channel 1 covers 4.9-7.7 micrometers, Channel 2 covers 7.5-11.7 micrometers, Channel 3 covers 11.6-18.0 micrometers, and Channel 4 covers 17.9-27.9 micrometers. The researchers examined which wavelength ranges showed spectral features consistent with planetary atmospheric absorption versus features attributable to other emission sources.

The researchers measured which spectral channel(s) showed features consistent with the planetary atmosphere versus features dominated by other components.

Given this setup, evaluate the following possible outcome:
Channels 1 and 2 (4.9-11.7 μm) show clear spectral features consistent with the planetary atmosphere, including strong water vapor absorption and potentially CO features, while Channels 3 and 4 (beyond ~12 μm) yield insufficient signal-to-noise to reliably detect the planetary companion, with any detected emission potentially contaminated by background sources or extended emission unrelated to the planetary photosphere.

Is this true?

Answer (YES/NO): NO